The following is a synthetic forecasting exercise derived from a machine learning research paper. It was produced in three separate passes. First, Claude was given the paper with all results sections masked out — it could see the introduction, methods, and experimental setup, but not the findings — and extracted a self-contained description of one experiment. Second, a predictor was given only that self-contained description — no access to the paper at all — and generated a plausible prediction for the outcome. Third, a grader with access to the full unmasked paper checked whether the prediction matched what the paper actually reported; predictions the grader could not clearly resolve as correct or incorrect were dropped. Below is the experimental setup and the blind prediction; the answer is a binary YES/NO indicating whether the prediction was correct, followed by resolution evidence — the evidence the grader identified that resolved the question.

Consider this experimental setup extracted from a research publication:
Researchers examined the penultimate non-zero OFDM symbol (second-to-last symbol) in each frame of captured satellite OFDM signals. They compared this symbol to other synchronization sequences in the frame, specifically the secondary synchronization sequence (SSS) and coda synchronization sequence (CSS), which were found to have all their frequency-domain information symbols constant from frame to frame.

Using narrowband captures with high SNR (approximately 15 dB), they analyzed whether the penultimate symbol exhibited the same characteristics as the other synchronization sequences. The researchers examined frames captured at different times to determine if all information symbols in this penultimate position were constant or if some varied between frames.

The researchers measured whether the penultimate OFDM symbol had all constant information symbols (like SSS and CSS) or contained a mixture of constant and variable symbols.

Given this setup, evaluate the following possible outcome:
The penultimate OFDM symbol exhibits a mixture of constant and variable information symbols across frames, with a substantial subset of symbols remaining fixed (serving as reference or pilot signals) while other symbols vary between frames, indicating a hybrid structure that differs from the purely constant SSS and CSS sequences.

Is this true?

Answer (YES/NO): YES